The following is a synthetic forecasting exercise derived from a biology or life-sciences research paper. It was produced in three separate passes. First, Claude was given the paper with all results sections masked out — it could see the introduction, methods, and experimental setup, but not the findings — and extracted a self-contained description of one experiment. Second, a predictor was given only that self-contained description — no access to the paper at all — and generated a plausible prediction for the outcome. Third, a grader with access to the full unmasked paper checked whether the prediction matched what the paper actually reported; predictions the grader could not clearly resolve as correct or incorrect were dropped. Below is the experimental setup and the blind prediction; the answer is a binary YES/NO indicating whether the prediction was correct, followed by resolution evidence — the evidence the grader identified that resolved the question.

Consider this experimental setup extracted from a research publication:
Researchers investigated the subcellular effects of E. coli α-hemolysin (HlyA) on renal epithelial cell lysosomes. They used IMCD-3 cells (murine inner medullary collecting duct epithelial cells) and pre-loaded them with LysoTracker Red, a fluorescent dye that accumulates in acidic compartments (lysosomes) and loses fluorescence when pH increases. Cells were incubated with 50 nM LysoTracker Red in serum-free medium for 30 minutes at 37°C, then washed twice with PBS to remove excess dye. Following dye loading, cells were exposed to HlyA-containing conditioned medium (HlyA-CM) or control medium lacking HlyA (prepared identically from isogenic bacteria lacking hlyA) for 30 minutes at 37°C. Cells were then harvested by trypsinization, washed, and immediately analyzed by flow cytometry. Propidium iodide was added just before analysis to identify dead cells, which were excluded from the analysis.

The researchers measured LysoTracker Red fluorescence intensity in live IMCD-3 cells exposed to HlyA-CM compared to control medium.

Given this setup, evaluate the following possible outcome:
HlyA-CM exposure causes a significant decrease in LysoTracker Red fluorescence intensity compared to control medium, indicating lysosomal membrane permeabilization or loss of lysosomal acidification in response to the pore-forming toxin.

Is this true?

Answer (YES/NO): YES